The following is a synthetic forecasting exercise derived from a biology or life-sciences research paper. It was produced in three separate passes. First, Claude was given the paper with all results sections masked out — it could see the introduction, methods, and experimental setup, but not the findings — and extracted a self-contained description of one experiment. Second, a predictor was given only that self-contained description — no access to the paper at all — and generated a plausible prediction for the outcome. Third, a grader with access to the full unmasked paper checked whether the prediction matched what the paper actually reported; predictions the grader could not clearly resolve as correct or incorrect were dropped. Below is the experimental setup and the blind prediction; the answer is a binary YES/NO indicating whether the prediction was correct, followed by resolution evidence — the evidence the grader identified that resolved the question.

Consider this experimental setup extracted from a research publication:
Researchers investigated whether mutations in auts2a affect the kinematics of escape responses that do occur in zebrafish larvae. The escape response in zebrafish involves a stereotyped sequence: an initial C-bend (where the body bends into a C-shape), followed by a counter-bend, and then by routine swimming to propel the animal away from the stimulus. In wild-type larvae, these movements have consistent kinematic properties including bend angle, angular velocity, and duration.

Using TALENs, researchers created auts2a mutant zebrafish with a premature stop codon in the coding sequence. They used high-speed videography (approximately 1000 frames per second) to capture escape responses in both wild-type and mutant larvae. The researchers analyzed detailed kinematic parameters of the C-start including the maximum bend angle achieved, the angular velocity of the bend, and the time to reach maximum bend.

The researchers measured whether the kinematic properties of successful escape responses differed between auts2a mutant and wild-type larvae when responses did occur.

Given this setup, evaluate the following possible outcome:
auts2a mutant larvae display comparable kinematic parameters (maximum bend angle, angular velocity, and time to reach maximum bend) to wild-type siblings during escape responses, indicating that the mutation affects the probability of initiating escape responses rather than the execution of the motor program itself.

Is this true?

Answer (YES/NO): YES